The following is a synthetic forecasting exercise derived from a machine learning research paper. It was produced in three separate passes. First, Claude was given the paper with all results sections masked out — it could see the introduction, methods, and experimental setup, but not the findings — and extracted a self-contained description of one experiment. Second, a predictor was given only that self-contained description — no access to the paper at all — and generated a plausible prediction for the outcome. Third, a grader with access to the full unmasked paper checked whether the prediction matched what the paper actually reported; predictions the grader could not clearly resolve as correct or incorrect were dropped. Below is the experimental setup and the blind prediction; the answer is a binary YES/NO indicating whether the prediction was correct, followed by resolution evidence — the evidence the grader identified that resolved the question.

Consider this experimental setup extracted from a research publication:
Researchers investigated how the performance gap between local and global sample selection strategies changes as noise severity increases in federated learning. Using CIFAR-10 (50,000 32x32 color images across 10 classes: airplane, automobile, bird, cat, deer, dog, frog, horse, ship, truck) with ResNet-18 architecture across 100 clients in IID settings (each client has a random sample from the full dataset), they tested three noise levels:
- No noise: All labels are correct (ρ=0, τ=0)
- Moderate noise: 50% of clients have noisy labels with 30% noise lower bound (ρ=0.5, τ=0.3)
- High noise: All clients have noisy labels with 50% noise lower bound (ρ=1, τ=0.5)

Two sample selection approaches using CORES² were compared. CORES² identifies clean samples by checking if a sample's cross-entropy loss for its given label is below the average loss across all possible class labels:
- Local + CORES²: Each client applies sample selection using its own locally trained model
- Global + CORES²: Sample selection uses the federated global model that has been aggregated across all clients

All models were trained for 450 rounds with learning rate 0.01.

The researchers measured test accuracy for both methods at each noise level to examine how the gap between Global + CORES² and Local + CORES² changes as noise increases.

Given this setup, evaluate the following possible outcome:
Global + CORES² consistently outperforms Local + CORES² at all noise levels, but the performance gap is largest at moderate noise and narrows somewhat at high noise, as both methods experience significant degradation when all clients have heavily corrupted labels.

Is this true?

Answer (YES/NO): NO